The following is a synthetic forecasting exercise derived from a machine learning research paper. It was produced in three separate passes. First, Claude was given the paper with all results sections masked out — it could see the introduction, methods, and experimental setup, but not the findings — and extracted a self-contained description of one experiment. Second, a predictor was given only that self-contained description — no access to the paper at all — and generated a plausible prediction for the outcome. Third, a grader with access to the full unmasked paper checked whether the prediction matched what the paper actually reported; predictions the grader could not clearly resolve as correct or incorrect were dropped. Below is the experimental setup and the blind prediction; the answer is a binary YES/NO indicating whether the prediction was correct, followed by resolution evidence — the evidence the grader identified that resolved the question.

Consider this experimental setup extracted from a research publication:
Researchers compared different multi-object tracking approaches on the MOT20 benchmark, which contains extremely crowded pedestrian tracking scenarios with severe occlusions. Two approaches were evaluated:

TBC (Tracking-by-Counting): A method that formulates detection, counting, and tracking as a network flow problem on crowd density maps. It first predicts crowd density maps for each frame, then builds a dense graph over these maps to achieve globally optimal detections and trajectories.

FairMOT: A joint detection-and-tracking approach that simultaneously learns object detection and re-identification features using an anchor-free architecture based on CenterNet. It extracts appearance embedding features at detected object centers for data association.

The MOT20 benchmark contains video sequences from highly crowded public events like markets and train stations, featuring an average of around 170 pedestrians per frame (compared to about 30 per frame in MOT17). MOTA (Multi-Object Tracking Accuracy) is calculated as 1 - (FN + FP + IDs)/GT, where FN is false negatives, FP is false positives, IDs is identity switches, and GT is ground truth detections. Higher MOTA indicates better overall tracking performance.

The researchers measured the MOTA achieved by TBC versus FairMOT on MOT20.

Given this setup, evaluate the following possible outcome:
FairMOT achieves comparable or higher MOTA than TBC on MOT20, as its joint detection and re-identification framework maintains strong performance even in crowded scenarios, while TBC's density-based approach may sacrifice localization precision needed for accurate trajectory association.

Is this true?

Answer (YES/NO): YES